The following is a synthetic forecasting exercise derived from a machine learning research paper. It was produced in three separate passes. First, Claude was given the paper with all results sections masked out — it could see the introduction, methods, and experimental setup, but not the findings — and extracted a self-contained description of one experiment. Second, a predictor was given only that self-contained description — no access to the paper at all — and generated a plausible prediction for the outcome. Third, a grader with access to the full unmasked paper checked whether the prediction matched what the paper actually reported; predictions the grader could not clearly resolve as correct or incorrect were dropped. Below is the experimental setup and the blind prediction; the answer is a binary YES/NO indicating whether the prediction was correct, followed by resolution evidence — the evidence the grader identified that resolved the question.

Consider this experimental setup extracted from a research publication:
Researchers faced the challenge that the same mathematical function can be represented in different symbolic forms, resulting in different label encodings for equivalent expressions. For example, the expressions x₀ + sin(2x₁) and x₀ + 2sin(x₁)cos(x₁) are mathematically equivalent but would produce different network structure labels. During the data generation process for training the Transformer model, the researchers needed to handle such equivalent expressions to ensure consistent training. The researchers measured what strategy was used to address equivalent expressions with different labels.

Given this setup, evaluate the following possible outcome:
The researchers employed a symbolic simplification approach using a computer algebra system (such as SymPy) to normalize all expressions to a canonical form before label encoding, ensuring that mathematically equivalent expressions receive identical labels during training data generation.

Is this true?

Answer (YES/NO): NO